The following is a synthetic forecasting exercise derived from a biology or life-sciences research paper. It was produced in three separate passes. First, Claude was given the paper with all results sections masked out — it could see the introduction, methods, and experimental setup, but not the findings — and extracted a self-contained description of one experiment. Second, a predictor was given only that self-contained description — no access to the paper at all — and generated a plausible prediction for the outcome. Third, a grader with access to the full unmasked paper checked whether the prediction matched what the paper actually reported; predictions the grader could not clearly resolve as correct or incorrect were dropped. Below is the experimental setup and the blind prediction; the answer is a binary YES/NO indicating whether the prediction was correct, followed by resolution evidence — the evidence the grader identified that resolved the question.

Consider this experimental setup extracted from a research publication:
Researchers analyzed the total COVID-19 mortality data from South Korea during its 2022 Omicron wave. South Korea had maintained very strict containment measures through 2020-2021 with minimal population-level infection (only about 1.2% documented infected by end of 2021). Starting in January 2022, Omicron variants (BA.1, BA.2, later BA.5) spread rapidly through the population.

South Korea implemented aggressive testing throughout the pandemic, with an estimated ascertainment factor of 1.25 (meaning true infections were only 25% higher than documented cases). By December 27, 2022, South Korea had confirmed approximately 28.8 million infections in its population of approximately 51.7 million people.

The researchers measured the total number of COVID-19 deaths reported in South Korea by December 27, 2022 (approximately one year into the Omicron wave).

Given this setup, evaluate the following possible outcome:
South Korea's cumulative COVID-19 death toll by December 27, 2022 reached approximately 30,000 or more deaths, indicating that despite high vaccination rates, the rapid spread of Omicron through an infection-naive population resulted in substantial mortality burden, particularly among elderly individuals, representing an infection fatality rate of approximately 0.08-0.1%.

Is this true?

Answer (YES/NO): YES